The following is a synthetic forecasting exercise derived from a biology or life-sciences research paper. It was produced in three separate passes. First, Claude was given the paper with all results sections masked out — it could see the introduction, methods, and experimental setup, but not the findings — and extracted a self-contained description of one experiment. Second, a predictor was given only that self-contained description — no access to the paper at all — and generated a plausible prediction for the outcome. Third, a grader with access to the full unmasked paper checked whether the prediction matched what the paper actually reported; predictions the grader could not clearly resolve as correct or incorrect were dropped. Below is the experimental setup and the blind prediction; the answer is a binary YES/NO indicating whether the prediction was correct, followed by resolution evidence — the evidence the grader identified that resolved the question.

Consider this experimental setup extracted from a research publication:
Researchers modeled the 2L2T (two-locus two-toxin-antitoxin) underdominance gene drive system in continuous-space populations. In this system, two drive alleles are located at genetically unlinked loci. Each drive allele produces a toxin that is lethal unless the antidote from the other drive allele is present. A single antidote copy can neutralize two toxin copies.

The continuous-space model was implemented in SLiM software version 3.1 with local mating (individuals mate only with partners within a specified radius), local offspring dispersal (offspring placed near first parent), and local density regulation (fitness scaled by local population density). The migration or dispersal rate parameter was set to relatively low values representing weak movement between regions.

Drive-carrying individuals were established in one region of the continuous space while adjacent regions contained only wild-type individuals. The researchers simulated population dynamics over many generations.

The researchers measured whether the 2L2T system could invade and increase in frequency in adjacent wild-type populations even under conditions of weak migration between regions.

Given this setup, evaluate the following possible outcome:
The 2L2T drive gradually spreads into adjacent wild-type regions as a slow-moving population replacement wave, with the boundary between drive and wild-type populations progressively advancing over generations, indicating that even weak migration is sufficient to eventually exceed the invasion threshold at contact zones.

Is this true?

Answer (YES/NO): YES